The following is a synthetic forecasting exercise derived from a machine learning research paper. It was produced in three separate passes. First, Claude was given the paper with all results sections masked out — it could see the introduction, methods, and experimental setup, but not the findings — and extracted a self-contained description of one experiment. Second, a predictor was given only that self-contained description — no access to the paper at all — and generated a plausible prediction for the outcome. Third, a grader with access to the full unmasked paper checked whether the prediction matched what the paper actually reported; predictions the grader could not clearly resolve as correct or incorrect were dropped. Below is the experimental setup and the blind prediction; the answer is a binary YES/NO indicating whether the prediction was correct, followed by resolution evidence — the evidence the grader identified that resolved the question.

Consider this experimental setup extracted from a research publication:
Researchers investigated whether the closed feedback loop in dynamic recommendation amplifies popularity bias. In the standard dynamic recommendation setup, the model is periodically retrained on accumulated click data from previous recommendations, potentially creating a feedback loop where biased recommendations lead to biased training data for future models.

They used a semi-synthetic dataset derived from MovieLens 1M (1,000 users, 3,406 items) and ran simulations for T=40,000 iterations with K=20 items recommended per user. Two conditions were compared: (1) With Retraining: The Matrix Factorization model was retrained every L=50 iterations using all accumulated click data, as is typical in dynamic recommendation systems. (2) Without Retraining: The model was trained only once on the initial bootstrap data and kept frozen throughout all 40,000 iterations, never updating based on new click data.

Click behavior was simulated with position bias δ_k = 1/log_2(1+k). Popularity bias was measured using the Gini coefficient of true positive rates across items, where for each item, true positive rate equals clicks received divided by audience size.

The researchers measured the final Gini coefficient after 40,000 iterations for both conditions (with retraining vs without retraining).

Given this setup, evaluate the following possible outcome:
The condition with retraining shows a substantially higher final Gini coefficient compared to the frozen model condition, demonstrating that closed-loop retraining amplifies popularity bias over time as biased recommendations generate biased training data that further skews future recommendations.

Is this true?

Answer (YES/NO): YES